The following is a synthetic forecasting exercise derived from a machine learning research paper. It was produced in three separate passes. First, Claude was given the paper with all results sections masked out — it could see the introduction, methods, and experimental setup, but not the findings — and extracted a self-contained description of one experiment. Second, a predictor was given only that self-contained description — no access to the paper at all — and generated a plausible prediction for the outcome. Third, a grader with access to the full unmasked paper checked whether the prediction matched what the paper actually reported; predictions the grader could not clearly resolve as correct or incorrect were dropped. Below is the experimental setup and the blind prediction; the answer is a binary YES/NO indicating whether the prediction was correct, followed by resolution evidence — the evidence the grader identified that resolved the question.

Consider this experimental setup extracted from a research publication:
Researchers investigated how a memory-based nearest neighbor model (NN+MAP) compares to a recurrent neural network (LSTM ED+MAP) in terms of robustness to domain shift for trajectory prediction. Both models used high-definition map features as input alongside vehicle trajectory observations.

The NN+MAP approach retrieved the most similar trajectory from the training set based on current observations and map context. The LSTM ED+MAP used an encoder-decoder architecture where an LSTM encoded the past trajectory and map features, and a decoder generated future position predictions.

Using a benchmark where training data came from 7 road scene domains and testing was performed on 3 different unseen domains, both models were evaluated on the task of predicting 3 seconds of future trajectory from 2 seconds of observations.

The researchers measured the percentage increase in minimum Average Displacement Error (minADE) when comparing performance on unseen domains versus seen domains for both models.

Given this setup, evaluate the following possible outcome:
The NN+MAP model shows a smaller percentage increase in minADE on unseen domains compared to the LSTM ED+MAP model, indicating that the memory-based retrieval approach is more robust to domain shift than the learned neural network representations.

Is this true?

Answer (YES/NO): NO